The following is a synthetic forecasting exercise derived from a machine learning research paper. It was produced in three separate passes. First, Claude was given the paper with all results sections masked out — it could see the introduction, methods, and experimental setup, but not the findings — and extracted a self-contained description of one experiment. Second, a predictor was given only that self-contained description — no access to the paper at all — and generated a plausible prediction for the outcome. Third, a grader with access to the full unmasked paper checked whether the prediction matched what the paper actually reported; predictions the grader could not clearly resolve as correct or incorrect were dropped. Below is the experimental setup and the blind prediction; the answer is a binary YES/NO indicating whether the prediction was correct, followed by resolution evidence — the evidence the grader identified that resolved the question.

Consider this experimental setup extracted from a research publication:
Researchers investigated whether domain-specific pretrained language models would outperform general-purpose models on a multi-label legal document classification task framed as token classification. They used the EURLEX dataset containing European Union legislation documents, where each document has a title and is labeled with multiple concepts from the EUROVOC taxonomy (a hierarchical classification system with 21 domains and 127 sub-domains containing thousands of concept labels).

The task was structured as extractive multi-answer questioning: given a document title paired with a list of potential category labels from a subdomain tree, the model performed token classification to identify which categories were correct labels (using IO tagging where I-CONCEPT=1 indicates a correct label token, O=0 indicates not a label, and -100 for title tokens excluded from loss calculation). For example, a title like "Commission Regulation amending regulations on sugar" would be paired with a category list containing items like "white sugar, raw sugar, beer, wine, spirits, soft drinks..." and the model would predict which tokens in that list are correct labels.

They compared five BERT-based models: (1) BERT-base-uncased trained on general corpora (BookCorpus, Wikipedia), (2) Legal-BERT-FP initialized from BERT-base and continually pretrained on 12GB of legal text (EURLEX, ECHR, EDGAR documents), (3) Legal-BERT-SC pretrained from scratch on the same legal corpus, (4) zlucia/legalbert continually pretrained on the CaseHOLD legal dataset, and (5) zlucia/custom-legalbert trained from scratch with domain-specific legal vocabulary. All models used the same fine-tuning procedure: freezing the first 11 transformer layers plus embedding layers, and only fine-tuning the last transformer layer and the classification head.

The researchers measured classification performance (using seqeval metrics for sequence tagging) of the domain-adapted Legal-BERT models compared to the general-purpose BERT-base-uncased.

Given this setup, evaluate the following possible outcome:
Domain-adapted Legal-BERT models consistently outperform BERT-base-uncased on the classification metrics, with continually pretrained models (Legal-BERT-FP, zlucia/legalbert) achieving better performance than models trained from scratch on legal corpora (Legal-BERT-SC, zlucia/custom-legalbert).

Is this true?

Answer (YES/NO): NO